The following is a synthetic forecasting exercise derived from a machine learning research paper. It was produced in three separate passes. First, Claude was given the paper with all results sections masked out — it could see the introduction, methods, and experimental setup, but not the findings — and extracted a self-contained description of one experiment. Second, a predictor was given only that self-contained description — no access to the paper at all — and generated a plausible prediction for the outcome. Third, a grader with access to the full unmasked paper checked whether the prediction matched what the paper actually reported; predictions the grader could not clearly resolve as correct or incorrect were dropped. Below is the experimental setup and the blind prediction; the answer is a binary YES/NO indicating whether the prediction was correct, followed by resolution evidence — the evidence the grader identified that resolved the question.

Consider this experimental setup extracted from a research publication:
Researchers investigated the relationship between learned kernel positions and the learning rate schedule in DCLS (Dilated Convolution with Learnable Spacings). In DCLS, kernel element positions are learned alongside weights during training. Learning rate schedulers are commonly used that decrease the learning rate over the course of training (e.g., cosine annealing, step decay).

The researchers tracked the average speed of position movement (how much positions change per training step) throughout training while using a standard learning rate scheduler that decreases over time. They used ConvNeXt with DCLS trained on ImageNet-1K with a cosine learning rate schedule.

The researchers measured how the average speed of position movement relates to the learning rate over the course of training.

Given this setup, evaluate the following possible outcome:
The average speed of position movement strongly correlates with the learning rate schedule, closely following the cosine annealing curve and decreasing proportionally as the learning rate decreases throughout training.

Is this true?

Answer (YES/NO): YES